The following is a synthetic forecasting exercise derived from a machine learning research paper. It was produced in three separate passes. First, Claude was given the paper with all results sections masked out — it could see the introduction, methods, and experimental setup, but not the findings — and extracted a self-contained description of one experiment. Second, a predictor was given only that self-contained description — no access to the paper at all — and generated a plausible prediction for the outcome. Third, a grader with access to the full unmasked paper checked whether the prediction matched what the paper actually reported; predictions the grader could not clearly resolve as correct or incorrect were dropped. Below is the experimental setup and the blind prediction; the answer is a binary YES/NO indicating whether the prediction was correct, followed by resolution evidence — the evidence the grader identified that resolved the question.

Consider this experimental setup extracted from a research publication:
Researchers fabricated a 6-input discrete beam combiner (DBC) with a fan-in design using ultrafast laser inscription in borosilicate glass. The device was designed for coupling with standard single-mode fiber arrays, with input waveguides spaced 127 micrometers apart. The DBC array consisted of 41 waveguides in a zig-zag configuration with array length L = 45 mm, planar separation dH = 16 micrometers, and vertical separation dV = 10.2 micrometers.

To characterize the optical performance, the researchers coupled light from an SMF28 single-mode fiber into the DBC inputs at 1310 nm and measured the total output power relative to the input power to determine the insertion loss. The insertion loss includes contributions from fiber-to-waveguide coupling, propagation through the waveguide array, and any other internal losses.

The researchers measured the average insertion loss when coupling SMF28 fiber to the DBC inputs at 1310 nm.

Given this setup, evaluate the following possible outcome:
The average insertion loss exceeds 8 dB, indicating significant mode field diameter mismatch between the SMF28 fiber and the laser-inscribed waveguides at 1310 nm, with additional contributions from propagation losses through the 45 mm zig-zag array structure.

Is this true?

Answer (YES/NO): NO